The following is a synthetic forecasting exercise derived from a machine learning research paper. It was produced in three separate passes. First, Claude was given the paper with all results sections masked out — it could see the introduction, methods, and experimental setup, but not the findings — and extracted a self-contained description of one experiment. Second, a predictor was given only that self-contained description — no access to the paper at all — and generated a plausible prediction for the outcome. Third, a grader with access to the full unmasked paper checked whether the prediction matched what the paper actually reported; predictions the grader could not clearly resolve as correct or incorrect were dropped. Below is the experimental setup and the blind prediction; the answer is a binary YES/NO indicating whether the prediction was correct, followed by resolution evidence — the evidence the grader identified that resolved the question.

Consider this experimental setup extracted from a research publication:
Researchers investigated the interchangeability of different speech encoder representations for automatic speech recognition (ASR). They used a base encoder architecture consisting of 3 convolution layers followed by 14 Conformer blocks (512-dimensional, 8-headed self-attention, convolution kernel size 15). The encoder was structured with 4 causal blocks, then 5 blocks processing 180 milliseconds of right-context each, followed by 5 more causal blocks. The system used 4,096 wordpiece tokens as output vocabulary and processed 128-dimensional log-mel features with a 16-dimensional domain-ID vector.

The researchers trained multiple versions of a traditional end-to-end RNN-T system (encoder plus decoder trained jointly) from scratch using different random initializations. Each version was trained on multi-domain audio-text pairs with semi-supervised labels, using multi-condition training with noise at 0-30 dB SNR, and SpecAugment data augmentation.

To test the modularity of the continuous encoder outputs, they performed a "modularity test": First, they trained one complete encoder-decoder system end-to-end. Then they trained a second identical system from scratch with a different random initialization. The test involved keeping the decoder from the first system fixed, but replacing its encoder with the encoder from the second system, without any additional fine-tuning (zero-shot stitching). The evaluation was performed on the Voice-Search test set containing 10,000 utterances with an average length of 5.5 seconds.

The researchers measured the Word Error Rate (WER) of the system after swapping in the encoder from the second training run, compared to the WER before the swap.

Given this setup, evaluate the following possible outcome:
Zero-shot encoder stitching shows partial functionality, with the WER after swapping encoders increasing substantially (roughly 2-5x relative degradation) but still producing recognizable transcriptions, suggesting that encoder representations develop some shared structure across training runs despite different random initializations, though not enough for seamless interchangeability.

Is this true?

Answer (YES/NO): NO